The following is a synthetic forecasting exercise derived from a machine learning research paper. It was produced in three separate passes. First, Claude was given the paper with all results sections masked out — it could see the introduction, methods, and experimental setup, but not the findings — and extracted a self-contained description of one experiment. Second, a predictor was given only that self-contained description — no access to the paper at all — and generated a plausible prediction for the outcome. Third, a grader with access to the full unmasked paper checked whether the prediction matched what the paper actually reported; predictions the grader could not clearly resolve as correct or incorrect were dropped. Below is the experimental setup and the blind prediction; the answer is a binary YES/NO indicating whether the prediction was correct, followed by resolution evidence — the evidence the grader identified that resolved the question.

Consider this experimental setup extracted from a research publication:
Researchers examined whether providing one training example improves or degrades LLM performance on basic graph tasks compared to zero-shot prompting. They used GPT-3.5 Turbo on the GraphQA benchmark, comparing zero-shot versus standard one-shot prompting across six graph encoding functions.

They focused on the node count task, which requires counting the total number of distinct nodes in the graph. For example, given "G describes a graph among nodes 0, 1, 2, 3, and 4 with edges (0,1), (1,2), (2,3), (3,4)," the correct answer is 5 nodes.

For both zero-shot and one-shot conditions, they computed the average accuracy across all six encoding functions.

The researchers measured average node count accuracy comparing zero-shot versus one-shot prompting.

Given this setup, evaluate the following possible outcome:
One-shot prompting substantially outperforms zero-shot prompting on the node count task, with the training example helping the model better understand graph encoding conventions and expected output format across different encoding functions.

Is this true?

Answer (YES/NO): NO